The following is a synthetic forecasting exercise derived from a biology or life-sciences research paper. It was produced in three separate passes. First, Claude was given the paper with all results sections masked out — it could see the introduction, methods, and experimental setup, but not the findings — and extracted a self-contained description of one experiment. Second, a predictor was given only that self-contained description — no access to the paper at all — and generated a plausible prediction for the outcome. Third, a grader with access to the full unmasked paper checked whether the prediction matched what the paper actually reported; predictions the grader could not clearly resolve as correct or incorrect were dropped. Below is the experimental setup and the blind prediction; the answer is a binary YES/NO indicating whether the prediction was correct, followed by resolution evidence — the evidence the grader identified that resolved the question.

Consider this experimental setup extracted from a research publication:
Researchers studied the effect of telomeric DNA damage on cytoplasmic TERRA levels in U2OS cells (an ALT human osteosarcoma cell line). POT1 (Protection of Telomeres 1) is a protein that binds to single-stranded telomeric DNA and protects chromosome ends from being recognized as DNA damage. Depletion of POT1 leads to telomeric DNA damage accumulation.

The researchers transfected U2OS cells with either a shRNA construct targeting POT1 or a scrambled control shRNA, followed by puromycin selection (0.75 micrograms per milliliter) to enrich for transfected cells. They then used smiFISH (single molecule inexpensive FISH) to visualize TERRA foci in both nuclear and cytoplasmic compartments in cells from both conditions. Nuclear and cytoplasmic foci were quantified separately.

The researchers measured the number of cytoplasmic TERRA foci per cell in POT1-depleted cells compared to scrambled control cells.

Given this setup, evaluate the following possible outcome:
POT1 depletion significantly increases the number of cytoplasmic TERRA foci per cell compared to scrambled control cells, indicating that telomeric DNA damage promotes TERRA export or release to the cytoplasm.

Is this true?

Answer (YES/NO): NO